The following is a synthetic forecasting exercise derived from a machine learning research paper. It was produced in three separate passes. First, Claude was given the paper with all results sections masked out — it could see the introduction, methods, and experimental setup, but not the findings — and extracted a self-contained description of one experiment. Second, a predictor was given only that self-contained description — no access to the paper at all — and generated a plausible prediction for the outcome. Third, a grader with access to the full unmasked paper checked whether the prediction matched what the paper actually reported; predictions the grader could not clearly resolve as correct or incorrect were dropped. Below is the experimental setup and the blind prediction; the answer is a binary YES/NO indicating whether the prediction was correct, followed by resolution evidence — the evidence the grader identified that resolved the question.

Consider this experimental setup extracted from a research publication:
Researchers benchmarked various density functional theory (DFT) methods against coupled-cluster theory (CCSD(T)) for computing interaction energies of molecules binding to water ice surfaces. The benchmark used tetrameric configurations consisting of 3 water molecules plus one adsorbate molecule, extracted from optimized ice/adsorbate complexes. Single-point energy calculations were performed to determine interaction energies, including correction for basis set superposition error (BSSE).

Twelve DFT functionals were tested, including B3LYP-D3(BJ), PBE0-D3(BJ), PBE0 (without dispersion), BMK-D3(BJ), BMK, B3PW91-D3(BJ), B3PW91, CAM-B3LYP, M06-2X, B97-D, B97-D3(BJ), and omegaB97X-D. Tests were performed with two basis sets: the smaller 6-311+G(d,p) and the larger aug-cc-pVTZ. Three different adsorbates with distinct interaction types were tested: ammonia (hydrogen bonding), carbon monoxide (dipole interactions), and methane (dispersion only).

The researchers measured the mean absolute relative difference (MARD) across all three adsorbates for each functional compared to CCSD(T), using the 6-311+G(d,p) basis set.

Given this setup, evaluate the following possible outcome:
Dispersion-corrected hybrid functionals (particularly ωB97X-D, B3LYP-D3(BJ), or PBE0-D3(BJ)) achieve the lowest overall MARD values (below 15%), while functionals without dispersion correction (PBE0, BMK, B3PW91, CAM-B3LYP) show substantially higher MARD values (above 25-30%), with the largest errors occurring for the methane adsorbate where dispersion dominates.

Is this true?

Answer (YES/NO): NO